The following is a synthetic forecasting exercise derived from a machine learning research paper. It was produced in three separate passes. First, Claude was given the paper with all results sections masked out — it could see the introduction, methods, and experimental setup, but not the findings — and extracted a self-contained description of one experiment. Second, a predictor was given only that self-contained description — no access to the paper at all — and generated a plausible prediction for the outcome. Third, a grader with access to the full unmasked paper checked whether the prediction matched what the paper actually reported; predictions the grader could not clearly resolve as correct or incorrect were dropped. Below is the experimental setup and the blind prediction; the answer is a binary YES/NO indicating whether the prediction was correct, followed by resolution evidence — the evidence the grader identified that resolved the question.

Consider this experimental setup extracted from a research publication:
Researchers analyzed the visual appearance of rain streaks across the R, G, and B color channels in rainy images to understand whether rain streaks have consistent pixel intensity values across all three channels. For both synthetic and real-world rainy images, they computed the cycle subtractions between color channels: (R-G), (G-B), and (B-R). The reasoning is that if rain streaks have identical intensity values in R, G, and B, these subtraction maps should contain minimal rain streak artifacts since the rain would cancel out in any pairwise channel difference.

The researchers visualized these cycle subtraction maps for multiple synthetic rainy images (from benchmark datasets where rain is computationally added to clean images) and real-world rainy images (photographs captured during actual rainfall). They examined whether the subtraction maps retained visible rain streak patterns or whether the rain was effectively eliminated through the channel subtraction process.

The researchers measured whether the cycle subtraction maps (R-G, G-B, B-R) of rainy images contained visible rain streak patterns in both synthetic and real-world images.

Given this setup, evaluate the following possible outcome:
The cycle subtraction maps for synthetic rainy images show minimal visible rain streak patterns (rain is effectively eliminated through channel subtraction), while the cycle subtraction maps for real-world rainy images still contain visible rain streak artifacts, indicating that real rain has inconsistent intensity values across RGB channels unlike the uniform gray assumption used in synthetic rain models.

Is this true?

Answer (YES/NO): NO